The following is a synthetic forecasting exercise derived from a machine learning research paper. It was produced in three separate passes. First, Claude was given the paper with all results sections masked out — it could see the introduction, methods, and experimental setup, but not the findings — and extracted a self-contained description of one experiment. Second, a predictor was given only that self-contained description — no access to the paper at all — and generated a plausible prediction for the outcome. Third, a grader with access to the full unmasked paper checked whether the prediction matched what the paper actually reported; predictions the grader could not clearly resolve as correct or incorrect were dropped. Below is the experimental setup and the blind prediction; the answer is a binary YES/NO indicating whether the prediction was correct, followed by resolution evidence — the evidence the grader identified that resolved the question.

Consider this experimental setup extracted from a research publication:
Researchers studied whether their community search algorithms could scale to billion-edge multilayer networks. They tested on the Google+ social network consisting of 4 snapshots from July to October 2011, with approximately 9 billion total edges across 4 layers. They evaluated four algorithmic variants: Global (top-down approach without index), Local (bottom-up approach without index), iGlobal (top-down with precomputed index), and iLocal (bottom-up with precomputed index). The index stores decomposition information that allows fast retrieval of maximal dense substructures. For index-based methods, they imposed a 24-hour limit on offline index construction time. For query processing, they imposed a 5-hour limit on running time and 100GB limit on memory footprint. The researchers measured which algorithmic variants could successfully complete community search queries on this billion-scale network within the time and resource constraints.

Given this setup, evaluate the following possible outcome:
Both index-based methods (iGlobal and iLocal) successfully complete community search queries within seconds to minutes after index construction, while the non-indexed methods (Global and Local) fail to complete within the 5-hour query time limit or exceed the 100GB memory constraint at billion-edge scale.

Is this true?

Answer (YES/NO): NO